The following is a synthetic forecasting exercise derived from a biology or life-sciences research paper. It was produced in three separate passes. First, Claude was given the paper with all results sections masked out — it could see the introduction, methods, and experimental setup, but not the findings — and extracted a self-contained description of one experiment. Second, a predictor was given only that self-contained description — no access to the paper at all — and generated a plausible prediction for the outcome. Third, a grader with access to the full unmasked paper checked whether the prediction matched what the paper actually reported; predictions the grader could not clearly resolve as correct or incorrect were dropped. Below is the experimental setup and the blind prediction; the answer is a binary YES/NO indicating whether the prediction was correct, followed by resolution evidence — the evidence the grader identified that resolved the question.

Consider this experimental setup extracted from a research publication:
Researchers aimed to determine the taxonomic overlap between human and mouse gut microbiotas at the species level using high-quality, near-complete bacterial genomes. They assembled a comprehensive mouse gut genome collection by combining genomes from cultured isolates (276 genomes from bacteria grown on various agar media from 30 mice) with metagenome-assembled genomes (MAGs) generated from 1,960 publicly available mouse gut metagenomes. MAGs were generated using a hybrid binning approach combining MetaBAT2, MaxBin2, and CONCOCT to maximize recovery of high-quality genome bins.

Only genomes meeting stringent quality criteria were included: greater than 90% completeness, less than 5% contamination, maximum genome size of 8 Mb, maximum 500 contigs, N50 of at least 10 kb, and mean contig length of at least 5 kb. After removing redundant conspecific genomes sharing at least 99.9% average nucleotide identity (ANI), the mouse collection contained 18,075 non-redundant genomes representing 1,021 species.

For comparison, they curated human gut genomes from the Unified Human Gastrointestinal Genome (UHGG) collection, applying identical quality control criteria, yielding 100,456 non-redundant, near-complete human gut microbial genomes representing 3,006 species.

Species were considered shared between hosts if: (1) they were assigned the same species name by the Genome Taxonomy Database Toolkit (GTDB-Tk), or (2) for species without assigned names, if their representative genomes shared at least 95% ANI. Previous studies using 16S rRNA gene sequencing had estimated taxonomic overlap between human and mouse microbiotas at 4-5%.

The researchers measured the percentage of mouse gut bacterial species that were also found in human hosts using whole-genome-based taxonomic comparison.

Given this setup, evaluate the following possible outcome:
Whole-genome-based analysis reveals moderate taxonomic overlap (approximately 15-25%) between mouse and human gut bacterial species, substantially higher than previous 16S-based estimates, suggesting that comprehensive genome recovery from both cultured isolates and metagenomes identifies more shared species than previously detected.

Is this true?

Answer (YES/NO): NO